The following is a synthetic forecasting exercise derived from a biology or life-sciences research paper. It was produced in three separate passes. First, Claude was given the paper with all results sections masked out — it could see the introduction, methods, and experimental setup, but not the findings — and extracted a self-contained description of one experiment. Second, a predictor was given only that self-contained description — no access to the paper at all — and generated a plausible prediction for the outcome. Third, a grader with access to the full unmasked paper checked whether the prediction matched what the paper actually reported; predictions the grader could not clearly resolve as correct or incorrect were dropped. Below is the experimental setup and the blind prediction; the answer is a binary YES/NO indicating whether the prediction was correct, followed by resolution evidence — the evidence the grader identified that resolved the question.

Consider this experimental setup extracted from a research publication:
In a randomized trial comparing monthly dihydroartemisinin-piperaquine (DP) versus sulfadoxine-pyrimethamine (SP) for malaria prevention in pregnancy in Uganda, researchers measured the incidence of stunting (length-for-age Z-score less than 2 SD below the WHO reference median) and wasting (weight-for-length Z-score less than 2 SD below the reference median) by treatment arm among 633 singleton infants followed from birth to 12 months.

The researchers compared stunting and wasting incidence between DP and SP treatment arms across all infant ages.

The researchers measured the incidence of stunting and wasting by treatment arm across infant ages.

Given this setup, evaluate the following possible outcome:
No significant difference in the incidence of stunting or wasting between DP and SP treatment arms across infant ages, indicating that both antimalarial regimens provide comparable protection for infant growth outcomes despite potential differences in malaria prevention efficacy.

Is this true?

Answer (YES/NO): YES